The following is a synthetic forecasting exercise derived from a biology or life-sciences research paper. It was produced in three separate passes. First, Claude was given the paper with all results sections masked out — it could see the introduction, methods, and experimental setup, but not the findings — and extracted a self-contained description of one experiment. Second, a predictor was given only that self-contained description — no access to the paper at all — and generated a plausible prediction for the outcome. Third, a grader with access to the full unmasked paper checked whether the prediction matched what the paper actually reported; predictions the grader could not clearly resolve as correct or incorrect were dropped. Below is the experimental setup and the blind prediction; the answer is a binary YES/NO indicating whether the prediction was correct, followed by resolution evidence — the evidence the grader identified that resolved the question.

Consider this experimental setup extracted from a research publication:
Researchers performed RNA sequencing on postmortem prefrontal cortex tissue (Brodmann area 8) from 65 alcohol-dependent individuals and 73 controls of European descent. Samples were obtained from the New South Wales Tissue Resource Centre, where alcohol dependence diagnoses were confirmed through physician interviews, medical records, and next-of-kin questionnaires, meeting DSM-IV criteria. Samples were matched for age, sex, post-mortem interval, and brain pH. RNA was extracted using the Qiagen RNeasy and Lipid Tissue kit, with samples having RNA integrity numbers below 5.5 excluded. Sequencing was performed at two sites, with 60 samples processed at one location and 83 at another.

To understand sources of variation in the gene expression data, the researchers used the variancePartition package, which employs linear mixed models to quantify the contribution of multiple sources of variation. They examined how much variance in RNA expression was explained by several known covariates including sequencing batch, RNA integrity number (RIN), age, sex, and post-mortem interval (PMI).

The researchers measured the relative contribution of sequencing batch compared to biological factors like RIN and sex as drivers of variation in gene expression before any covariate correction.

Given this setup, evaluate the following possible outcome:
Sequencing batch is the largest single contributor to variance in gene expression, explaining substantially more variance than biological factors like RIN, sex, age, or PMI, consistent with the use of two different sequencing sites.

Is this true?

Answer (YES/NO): YES